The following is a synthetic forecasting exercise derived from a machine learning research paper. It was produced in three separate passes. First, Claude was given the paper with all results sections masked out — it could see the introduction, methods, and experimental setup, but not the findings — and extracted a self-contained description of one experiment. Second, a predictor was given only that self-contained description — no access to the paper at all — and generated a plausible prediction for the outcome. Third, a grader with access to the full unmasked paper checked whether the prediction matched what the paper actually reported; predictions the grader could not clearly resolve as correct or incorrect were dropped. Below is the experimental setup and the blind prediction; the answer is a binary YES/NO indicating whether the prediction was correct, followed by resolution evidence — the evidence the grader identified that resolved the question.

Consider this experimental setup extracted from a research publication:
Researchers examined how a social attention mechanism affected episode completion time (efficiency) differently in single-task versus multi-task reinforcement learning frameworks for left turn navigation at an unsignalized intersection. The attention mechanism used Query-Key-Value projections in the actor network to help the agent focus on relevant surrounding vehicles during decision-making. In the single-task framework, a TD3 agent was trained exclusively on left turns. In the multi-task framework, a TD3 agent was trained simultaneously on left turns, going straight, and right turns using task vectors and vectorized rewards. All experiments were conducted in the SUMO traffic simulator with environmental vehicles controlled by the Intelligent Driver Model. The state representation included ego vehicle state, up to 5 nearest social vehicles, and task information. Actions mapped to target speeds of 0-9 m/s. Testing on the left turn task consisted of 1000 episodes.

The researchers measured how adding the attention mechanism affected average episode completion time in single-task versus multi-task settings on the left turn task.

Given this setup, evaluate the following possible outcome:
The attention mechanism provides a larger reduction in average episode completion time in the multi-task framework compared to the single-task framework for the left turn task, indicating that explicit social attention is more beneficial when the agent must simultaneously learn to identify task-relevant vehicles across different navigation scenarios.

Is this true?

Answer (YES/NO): YES